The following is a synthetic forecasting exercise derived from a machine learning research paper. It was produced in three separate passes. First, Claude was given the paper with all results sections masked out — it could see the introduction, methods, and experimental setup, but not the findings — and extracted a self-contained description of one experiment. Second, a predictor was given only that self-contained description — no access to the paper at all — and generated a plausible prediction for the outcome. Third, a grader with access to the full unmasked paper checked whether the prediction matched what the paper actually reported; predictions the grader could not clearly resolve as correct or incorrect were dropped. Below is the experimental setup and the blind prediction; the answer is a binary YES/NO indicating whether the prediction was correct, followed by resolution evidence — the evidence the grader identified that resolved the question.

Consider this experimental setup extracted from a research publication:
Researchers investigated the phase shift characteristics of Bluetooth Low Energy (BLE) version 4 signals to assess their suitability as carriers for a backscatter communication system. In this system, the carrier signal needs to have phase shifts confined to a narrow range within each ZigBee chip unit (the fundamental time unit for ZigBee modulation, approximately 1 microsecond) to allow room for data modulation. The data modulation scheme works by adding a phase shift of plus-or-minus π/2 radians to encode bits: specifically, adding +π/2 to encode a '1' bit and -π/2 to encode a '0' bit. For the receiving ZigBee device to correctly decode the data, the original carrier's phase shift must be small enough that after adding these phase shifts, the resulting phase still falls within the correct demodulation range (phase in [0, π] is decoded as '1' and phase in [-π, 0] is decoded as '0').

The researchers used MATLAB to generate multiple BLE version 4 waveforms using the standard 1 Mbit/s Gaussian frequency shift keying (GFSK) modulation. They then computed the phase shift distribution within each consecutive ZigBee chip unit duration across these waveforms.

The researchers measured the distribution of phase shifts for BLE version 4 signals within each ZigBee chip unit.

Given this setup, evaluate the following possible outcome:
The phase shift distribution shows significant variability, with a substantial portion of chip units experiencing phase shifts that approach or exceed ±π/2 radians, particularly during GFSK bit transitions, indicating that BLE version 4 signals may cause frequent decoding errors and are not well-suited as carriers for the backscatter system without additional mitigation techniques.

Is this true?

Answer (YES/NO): NO